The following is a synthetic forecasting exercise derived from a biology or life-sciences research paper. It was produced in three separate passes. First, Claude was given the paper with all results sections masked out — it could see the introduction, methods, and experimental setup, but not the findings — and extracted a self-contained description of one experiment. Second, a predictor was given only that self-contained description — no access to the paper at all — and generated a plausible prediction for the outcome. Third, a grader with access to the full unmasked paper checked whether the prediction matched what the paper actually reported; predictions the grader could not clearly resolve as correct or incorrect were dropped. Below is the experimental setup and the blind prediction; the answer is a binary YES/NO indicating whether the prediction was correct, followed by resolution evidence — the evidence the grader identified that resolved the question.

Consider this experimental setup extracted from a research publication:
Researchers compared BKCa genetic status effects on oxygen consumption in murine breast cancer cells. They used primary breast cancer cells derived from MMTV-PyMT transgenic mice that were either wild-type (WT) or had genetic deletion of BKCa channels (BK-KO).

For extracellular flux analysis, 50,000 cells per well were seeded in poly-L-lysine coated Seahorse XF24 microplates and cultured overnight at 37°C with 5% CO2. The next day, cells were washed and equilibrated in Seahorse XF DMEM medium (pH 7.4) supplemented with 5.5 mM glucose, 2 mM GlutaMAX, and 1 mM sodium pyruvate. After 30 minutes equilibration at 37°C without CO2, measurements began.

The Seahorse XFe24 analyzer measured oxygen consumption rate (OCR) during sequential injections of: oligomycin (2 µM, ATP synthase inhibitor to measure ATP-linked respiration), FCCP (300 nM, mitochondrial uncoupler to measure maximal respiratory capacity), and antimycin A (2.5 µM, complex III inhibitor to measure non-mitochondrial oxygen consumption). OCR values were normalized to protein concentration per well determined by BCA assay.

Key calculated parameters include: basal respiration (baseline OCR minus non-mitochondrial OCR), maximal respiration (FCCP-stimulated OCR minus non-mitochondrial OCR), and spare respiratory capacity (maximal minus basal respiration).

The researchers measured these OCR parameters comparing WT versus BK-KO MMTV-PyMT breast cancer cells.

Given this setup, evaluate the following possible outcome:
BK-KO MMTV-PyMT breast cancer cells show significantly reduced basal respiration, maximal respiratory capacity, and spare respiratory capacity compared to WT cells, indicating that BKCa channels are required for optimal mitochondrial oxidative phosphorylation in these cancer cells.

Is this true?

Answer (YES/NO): YES